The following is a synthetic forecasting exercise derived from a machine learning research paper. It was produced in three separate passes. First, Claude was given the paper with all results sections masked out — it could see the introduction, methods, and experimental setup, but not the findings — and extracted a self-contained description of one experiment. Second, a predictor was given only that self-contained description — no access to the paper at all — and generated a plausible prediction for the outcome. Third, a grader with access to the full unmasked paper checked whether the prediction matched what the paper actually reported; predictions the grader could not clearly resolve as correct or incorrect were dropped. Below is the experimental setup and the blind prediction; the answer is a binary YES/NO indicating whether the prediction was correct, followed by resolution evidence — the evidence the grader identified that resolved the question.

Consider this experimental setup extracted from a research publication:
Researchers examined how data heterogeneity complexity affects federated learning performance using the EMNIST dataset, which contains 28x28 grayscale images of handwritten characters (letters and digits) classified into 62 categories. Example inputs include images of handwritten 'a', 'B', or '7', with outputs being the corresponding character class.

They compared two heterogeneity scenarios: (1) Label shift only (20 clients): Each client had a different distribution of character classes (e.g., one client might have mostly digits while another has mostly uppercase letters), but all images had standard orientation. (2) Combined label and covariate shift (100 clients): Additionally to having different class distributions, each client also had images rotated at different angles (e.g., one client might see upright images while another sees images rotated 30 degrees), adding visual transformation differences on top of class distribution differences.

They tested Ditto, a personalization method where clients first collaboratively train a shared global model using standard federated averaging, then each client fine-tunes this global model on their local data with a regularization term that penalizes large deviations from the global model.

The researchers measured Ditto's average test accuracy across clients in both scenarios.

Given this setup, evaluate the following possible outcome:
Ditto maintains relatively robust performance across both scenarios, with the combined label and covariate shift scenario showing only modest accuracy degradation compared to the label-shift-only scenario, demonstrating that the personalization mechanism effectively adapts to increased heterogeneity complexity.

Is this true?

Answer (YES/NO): NO